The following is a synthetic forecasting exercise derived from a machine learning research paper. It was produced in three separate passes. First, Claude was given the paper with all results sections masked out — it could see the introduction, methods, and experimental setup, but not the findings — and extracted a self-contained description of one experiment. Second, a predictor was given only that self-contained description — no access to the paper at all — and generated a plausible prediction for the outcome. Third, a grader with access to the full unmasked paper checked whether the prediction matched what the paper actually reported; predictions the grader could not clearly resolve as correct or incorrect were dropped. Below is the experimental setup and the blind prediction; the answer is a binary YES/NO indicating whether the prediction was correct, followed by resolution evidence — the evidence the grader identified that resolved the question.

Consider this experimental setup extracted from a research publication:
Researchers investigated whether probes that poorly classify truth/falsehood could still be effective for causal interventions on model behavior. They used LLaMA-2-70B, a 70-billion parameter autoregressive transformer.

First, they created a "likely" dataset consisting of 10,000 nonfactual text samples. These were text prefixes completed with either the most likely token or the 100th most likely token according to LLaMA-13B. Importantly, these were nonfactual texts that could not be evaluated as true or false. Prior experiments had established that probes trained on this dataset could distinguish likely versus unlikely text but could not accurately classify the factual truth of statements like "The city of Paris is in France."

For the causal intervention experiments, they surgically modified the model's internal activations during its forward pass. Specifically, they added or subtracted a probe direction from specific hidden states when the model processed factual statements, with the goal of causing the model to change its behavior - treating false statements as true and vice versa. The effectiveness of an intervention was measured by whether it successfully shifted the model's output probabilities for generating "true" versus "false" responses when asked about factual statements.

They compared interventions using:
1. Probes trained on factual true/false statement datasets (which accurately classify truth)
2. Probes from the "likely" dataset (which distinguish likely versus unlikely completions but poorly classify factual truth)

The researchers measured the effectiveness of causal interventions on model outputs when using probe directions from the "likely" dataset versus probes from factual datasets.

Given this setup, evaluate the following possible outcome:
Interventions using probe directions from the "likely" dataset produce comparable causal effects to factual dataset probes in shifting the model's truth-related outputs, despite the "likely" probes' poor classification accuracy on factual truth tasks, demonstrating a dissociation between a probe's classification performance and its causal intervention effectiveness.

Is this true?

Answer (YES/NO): NO